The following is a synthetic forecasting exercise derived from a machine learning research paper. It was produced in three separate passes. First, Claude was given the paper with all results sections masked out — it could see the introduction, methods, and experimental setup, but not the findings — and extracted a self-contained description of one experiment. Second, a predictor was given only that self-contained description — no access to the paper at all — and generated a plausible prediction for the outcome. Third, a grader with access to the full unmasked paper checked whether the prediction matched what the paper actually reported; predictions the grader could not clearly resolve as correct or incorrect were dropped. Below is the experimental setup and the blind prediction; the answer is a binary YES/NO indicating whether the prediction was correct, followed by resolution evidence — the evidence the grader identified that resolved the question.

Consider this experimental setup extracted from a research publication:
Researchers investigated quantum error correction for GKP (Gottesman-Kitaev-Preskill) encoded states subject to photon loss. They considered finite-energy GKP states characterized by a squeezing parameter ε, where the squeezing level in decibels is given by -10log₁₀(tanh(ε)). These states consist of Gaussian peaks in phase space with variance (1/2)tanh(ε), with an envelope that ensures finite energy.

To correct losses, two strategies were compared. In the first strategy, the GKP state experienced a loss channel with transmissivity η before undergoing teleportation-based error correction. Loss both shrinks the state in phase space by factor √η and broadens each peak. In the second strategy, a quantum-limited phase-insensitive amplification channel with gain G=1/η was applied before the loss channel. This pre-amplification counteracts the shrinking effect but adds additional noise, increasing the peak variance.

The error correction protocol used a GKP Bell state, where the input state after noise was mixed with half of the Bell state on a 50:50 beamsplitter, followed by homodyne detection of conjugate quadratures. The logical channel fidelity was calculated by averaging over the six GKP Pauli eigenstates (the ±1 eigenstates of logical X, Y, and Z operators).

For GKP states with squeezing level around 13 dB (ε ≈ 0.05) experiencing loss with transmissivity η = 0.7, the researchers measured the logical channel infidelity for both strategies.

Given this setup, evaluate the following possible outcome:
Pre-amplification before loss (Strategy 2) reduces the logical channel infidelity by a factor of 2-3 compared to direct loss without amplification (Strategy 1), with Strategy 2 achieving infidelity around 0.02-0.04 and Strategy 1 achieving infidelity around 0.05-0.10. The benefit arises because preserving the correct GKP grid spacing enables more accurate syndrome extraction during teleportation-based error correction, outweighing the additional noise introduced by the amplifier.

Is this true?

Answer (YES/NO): NO